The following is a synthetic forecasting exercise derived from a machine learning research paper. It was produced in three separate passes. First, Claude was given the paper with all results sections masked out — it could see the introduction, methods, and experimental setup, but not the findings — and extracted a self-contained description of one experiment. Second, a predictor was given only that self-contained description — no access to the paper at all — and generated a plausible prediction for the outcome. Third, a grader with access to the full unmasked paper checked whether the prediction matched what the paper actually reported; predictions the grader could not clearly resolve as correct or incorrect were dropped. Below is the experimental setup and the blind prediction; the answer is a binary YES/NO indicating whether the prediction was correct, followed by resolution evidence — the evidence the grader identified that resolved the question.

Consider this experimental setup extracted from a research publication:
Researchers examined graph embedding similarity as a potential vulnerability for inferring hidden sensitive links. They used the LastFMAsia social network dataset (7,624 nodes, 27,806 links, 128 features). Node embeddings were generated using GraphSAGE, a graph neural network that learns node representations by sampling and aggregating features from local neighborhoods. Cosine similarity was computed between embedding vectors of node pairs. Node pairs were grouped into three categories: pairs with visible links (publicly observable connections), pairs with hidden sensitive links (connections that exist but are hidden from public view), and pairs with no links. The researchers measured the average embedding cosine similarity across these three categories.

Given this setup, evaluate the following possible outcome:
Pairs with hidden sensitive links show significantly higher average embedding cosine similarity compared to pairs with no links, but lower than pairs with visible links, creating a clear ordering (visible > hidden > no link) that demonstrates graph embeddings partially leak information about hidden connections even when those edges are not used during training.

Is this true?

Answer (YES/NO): YES